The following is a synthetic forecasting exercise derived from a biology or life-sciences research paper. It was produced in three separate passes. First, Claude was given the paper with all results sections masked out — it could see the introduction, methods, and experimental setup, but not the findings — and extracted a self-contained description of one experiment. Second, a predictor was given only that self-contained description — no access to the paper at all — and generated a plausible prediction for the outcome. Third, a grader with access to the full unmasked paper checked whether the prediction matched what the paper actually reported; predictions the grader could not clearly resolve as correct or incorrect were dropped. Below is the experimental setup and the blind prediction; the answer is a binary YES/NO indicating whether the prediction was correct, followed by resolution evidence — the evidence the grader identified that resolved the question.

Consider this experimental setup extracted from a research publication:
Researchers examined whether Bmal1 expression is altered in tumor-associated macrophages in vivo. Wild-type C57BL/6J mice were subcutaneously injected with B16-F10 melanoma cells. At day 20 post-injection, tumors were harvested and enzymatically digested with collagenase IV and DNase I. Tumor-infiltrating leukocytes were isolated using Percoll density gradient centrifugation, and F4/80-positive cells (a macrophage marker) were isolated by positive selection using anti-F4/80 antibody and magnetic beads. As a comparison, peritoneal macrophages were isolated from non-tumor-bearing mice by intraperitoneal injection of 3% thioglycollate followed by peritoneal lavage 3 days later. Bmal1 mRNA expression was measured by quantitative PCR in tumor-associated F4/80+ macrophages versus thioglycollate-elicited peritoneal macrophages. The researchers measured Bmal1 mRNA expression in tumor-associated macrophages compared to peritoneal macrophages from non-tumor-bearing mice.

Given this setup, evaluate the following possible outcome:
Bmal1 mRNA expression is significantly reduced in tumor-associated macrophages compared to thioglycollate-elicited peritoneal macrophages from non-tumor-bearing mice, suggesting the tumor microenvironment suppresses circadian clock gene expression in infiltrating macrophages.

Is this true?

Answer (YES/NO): NO